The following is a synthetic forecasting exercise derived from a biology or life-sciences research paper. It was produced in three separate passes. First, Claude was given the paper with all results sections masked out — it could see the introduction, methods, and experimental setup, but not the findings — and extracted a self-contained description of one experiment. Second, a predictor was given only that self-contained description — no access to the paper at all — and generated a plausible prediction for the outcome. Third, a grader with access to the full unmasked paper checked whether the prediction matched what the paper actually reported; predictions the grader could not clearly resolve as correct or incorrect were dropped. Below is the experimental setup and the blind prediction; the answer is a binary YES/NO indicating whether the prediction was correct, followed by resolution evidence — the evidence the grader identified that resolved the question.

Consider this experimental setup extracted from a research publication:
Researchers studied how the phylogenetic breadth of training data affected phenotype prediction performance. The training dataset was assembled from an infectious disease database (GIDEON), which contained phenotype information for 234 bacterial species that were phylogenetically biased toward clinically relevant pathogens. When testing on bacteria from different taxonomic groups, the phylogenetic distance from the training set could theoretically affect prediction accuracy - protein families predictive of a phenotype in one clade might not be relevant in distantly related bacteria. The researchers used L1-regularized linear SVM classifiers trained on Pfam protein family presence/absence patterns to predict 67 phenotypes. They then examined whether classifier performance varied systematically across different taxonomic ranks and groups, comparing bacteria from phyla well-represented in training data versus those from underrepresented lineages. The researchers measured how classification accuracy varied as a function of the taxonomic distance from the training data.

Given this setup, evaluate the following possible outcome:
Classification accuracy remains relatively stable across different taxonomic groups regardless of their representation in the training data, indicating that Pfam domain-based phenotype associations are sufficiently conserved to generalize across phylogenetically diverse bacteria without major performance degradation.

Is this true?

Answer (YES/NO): YES